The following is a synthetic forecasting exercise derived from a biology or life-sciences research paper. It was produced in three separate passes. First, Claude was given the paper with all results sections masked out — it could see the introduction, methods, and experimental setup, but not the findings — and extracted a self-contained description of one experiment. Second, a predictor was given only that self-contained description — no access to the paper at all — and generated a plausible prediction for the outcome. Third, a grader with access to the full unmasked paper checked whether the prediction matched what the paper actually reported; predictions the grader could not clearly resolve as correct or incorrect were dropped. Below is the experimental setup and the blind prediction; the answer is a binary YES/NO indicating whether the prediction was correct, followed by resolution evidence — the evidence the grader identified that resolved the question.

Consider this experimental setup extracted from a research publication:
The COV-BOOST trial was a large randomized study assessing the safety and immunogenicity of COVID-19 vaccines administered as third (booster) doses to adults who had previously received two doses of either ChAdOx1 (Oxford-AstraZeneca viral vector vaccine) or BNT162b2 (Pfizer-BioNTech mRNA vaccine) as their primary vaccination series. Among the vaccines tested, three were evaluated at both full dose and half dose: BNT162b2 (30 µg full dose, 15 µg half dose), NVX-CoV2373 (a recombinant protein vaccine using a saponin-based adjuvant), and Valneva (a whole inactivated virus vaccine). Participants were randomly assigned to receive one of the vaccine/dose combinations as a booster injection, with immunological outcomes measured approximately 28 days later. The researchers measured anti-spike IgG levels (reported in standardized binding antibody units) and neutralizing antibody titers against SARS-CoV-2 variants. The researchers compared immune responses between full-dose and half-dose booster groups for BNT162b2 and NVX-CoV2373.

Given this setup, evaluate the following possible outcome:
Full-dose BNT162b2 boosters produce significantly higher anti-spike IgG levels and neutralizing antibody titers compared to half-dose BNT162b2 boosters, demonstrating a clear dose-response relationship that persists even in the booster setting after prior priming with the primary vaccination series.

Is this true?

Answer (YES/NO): NO